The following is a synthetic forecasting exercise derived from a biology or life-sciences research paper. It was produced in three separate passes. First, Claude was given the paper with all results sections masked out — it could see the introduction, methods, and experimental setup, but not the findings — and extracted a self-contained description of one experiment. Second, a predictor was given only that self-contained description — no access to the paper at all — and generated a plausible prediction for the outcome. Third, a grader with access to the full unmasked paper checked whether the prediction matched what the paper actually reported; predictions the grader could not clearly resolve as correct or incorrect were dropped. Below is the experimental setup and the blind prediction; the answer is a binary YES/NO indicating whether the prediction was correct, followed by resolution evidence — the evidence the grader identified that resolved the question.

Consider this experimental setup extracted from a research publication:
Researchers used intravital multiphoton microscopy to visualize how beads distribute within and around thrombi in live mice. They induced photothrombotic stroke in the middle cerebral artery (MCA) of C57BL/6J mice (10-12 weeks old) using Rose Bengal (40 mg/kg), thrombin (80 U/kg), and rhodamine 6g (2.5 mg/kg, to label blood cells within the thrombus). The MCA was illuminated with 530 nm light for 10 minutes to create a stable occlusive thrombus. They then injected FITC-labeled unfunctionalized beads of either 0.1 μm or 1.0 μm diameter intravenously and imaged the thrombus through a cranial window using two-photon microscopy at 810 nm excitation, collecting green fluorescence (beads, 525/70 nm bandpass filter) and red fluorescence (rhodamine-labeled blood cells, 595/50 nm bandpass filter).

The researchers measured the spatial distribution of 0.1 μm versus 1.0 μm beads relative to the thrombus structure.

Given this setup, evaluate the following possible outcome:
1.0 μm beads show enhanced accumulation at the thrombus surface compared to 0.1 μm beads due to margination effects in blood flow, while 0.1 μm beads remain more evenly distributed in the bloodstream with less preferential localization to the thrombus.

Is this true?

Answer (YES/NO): NO